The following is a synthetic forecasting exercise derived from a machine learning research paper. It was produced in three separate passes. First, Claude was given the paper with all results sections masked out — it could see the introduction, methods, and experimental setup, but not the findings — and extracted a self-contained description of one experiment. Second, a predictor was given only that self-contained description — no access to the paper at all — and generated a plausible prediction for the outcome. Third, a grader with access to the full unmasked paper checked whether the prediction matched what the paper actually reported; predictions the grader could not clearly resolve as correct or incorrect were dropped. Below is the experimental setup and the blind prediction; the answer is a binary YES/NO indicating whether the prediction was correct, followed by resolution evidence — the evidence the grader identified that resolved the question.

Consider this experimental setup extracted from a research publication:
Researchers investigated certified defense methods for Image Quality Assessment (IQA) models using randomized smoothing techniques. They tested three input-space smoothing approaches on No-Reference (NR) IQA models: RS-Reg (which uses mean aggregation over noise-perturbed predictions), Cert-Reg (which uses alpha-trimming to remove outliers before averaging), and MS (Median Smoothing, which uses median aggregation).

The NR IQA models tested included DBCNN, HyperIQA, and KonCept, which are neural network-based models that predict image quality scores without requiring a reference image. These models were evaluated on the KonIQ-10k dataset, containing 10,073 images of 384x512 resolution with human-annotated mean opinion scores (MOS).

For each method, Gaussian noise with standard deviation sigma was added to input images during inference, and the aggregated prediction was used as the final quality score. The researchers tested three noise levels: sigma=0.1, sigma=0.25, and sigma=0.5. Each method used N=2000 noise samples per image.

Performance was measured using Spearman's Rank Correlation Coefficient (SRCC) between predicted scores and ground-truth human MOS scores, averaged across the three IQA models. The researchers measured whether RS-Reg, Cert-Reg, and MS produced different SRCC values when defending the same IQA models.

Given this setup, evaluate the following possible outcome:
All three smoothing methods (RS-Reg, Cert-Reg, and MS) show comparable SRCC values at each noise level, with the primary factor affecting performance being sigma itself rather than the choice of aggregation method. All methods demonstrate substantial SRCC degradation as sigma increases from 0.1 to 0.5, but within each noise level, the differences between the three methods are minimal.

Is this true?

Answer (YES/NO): YES